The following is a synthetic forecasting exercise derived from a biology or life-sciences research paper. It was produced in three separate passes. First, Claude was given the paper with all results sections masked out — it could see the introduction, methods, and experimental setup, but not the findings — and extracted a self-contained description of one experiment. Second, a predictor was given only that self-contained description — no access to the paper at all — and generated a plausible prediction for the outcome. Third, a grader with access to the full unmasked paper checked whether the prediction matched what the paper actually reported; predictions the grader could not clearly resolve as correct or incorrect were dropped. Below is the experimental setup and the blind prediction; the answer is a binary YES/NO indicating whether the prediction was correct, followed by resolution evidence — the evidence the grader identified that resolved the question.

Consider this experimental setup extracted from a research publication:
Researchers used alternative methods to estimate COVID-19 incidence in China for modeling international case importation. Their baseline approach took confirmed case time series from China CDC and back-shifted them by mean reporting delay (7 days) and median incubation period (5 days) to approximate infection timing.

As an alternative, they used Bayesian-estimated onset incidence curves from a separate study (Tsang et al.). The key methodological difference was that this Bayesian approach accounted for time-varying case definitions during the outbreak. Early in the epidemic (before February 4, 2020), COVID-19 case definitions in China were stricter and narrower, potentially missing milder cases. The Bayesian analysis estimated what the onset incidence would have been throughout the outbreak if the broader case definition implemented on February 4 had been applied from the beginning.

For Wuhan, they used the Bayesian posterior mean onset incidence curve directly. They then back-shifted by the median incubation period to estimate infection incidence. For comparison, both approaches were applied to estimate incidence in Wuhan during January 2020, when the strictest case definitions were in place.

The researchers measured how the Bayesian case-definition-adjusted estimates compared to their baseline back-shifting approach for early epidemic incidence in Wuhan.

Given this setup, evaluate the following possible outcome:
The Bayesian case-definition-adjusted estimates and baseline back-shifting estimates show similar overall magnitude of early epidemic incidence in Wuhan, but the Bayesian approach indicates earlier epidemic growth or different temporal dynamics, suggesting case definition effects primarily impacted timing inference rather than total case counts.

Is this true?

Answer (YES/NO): NO